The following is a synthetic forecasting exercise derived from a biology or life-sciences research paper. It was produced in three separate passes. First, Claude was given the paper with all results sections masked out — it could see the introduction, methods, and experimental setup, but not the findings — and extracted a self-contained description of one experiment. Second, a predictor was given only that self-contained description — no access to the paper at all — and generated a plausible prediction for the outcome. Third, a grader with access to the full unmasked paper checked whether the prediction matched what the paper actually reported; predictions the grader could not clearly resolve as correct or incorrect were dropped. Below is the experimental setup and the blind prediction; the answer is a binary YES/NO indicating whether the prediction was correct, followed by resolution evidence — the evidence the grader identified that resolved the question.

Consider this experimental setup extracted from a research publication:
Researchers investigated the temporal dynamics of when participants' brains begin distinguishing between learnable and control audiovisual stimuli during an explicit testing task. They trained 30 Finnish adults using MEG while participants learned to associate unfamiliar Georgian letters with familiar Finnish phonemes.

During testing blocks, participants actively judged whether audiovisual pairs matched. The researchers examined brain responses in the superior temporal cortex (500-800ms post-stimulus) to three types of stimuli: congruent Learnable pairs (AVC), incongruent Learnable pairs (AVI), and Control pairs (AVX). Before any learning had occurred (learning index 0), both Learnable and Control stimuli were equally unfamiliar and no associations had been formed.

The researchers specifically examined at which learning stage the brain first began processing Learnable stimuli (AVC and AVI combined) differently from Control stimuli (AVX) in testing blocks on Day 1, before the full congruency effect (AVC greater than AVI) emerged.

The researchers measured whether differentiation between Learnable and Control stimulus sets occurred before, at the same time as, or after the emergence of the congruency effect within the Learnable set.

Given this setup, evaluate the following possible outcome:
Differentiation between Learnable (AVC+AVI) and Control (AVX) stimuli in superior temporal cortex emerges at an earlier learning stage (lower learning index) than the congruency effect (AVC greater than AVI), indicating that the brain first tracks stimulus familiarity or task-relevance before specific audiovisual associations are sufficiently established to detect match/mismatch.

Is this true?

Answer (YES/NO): YES